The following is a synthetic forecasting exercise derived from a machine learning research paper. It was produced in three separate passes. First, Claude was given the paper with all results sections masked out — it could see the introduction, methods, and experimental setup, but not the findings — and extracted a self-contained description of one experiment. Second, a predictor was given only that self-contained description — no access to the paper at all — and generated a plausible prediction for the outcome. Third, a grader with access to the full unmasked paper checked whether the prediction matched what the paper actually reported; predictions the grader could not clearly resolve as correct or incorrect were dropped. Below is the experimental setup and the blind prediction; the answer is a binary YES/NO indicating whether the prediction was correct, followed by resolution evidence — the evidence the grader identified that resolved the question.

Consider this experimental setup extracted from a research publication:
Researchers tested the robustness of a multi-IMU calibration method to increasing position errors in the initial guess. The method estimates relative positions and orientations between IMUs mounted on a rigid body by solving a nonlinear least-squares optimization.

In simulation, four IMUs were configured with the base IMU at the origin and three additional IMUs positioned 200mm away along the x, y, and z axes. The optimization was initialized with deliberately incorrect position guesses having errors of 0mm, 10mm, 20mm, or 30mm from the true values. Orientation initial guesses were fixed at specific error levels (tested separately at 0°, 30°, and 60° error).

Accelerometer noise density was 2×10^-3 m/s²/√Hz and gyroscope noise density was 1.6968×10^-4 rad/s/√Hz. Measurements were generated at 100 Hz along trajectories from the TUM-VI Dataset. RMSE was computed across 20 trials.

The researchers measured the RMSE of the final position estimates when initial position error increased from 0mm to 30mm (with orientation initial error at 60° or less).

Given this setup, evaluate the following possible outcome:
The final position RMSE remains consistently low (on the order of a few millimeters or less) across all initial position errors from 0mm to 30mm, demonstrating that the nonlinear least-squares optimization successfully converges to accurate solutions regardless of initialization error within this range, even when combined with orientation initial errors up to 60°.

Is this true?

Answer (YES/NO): YES